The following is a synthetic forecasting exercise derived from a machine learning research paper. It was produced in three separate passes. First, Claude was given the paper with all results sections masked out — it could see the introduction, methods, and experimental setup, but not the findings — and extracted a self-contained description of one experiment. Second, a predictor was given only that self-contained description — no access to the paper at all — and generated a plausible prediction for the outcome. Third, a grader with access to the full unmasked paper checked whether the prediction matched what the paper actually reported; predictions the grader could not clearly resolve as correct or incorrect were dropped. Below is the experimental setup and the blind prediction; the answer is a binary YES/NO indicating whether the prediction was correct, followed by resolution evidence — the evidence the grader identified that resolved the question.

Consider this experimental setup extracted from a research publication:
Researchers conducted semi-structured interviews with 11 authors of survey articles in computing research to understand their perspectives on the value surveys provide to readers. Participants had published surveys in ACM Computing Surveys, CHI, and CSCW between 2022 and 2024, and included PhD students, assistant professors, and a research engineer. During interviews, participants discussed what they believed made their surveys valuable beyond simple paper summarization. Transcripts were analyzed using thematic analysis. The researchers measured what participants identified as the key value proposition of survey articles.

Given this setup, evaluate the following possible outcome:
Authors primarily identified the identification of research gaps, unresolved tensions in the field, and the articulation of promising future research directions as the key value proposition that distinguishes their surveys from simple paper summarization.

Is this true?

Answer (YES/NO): YES